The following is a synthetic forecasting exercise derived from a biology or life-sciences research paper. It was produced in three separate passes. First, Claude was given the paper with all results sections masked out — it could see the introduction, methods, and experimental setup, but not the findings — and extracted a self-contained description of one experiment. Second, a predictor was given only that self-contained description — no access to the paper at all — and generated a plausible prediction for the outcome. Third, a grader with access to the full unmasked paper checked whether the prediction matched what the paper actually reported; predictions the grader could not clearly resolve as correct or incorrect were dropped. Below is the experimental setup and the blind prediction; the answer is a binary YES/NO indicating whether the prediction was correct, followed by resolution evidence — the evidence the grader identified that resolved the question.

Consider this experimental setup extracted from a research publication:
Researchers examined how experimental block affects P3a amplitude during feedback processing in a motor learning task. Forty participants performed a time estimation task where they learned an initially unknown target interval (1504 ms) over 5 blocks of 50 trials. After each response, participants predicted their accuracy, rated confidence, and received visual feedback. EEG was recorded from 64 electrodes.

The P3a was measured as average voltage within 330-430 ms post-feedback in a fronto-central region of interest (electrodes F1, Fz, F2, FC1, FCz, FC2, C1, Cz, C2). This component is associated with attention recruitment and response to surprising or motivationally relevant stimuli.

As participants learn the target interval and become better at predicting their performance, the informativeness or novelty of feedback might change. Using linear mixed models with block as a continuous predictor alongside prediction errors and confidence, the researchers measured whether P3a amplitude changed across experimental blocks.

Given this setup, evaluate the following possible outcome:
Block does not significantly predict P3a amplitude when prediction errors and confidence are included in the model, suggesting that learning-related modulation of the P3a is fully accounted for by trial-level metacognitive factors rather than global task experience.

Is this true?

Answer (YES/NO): NO